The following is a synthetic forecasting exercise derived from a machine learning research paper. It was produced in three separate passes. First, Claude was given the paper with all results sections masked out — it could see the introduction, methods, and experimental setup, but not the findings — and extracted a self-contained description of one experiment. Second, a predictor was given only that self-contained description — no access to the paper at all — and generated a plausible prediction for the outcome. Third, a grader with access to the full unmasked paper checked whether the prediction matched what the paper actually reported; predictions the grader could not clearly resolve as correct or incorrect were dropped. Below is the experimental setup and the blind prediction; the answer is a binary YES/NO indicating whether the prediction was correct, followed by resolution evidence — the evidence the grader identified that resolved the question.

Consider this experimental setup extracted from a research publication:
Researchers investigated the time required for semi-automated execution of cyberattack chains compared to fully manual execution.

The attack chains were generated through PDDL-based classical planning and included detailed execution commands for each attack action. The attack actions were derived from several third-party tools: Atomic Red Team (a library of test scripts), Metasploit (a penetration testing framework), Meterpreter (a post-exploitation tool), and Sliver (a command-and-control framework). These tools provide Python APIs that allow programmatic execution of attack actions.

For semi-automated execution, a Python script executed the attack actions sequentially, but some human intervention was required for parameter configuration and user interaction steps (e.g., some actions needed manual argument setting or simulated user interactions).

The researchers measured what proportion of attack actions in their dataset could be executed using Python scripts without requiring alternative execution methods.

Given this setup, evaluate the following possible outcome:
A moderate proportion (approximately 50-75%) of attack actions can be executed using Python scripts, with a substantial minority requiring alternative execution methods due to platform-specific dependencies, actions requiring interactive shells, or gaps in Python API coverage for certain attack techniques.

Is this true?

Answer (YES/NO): NO